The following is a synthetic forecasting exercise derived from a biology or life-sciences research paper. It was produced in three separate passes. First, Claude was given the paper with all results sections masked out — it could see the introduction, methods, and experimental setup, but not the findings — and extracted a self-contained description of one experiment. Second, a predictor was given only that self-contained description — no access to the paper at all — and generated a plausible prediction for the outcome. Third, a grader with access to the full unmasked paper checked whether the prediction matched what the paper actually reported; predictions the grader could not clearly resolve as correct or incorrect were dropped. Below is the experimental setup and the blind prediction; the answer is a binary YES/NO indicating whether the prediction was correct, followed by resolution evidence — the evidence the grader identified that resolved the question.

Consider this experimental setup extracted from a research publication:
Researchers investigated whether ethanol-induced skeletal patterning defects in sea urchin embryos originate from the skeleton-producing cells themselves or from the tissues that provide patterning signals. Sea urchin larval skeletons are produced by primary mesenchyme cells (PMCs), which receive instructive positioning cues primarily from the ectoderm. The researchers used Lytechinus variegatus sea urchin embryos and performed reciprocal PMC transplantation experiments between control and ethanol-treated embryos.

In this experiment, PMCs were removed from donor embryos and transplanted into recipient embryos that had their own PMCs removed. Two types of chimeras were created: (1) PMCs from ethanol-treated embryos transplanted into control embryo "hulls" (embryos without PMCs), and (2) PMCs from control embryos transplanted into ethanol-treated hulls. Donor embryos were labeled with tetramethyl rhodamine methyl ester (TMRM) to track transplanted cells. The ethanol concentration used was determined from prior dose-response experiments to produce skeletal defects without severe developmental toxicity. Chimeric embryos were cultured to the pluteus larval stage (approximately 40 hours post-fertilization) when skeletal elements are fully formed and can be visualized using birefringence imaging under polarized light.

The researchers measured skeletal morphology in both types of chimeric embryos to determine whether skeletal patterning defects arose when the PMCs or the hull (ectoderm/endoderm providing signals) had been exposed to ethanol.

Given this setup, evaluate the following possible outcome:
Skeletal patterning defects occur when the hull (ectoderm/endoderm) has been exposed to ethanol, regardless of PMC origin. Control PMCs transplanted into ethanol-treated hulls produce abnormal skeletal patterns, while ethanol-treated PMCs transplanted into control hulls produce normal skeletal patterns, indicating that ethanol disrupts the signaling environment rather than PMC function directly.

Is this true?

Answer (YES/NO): YES